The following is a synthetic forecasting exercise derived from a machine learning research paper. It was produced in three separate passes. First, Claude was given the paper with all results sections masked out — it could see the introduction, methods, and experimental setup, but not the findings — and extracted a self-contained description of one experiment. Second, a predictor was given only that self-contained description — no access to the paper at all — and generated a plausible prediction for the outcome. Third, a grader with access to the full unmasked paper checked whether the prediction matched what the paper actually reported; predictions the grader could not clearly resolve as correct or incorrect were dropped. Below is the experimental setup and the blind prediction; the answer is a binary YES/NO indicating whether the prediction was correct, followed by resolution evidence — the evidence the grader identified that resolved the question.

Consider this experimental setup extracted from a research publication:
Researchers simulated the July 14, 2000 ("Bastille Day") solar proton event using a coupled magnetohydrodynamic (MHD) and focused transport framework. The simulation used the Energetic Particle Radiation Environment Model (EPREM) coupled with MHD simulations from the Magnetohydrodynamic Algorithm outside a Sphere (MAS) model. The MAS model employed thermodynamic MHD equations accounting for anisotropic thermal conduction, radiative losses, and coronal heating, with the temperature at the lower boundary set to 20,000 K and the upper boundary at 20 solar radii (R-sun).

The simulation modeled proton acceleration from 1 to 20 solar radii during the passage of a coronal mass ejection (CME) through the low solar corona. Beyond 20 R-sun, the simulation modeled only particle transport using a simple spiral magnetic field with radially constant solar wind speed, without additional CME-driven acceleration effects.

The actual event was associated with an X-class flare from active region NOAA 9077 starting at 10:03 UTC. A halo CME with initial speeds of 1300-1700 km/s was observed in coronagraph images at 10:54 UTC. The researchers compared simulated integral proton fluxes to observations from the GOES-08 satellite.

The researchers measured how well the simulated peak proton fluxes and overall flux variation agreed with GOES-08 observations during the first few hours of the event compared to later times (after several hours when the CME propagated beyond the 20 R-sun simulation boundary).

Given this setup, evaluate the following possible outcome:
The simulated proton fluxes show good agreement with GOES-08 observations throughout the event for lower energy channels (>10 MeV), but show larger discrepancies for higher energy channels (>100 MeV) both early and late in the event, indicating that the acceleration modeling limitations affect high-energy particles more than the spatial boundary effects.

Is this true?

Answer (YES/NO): NO